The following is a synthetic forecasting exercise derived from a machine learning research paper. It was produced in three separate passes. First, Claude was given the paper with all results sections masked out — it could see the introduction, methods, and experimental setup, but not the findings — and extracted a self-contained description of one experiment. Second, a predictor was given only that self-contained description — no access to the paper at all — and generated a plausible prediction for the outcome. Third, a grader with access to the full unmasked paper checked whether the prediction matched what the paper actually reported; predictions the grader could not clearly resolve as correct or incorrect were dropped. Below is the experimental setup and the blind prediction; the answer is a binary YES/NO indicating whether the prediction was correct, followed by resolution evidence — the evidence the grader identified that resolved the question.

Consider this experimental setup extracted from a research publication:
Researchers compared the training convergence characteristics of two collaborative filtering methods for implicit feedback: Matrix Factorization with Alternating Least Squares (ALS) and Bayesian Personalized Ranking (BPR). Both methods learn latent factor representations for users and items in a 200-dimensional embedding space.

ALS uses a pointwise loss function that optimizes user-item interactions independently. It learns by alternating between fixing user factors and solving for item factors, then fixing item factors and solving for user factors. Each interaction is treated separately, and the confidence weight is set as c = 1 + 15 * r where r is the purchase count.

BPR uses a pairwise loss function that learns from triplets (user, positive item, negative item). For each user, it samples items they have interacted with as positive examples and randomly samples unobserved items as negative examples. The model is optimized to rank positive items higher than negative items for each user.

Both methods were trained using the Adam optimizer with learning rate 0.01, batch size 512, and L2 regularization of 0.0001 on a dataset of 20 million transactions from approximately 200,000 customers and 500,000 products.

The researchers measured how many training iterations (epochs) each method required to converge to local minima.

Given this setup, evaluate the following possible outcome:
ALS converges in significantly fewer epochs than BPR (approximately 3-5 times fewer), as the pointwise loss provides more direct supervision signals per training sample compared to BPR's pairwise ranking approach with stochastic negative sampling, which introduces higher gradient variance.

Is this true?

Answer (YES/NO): NO